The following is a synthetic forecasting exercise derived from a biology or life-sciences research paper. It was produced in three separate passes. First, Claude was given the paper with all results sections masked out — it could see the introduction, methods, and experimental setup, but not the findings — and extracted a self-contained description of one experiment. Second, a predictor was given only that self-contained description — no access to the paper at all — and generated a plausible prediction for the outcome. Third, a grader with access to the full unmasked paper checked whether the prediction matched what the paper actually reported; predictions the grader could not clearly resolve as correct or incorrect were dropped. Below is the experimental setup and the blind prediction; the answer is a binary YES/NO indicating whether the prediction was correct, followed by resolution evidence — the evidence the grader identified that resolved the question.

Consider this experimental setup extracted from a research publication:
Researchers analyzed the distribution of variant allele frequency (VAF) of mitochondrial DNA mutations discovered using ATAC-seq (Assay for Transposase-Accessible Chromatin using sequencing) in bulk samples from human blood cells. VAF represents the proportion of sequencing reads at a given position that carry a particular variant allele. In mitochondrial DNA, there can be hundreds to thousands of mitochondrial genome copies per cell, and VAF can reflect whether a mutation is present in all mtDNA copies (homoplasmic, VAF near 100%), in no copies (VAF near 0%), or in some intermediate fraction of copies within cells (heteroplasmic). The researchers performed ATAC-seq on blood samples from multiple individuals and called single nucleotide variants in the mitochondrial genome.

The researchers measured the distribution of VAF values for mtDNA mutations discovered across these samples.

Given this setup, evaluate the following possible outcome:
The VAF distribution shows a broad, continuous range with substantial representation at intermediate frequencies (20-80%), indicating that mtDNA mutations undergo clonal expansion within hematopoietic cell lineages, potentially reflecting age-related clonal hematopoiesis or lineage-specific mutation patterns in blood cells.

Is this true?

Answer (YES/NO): NO